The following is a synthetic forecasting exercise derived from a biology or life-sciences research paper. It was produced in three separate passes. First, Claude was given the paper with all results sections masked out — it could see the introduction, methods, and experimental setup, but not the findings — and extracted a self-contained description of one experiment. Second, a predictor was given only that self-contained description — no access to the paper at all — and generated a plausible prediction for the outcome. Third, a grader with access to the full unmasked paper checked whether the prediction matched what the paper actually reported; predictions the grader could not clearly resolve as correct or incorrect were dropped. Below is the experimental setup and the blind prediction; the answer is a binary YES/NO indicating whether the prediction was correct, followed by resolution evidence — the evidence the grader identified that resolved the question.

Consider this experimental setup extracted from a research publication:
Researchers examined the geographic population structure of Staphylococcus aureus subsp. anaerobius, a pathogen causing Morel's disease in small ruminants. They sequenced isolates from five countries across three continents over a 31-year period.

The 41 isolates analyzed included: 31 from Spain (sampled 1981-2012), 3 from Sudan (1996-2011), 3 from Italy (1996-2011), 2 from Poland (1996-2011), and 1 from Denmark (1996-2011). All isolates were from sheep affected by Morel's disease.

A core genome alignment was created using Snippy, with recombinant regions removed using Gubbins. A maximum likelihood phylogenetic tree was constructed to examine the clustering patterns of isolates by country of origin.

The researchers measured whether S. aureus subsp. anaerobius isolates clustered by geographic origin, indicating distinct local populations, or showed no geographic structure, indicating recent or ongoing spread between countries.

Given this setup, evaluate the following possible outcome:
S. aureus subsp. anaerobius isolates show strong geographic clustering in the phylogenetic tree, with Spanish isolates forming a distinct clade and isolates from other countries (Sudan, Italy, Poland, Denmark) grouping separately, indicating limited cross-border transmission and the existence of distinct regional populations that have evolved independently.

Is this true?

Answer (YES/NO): NO